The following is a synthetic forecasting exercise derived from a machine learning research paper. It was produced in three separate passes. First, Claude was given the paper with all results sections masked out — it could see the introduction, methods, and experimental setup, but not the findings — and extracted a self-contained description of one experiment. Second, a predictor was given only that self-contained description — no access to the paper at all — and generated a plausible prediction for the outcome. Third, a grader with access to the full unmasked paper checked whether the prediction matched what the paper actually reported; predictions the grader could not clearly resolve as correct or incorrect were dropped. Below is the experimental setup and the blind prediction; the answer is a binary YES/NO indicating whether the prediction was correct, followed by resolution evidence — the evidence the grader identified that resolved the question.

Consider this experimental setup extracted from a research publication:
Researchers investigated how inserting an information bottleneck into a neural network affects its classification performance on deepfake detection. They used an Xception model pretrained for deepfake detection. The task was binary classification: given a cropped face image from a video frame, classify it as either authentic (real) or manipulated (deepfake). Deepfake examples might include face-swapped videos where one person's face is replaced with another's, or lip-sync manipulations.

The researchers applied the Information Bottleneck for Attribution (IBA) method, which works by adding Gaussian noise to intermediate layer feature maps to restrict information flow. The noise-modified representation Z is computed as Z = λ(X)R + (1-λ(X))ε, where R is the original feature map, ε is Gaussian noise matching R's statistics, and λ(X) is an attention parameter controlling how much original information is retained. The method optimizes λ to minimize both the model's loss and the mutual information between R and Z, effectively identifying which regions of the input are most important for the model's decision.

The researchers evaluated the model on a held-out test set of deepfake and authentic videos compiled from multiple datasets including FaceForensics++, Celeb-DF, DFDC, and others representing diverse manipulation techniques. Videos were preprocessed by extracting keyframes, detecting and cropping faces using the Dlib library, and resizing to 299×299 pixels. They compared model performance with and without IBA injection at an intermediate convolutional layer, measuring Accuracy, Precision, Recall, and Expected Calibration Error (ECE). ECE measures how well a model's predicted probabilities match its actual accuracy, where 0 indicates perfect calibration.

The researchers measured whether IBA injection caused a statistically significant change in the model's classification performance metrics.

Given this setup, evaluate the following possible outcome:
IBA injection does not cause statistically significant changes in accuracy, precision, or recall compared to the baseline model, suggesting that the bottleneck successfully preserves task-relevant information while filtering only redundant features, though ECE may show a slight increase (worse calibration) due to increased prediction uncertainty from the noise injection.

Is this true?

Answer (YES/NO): NO